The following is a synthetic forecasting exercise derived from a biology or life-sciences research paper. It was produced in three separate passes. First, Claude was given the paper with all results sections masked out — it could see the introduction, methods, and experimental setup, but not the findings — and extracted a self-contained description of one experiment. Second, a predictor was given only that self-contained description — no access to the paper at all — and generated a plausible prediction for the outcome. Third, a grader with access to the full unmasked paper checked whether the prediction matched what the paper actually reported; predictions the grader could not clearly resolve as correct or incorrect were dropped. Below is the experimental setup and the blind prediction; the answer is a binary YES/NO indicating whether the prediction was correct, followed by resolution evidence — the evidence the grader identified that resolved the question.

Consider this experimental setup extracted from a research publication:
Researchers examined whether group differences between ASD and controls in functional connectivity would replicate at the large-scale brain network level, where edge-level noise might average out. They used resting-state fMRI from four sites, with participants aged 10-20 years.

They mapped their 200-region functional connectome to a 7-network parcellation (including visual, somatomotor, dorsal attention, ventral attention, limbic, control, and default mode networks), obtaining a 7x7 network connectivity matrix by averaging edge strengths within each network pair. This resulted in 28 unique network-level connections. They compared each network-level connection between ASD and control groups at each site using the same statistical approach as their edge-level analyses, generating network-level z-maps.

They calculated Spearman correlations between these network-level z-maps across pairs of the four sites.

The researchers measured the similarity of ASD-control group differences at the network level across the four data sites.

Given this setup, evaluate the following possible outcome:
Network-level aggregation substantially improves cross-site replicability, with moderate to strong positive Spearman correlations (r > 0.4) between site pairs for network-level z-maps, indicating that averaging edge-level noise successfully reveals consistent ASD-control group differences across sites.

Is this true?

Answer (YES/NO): NO